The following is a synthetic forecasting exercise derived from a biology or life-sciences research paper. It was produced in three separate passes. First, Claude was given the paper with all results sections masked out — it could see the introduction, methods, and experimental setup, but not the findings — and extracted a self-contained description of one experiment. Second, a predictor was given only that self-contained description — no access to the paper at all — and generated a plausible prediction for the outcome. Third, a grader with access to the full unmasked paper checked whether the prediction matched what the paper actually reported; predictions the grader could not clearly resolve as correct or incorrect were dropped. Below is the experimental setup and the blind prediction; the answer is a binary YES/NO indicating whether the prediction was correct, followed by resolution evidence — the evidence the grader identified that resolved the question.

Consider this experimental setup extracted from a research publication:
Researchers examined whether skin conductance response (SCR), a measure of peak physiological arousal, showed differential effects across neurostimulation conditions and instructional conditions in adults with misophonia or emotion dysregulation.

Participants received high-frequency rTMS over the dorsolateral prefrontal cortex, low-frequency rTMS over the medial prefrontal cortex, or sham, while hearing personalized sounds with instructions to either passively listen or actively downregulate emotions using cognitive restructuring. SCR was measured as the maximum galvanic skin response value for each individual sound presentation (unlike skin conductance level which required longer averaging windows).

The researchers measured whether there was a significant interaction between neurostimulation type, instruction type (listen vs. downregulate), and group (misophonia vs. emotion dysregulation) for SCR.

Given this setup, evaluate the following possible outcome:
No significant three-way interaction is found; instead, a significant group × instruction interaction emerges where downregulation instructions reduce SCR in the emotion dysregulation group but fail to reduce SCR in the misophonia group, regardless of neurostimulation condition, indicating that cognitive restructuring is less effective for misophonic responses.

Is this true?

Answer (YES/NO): NO